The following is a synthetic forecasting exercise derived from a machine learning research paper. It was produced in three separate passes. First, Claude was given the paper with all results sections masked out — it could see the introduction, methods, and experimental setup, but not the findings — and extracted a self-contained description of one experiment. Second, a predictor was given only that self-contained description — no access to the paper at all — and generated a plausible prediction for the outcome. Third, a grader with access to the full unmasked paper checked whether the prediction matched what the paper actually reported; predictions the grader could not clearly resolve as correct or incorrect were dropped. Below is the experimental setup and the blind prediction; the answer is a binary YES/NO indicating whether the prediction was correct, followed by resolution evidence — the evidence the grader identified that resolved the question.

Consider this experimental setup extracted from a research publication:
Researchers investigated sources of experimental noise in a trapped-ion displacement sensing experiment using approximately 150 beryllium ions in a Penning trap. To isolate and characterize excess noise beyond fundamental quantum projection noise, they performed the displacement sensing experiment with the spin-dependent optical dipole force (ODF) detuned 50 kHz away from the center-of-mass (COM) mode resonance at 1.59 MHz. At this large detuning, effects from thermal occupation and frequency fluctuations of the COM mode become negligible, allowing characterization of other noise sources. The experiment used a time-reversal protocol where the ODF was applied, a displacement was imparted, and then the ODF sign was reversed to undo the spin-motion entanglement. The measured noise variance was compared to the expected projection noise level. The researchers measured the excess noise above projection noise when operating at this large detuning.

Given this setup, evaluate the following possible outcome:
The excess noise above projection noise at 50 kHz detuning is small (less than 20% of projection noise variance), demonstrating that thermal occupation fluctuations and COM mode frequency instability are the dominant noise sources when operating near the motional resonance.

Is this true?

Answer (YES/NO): NO